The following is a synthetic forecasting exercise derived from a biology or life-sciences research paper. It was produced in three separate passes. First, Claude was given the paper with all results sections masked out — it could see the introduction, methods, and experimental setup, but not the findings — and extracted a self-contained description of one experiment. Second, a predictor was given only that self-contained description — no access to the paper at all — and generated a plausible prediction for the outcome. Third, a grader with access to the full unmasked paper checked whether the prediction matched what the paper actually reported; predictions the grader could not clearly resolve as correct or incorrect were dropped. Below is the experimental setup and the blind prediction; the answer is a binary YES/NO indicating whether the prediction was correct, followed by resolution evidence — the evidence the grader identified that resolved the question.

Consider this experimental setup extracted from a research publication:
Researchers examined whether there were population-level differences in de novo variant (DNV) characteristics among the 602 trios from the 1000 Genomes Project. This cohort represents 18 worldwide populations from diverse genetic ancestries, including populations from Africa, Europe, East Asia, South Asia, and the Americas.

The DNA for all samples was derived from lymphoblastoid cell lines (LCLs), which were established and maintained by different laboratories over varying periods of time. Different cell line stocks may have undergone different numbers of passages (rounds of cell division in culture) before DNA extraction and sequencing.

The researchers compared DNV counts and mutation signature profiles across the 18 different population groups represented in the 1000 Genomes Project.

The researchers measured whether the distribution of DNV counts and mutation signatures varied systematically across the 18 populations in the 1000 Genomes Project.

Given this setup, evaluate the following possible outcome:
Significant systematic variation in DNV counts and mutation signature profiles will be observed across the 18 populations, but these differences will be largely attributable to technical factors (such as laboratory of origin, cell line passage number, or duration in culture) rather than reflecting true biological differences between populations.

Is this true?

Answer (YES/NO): NO